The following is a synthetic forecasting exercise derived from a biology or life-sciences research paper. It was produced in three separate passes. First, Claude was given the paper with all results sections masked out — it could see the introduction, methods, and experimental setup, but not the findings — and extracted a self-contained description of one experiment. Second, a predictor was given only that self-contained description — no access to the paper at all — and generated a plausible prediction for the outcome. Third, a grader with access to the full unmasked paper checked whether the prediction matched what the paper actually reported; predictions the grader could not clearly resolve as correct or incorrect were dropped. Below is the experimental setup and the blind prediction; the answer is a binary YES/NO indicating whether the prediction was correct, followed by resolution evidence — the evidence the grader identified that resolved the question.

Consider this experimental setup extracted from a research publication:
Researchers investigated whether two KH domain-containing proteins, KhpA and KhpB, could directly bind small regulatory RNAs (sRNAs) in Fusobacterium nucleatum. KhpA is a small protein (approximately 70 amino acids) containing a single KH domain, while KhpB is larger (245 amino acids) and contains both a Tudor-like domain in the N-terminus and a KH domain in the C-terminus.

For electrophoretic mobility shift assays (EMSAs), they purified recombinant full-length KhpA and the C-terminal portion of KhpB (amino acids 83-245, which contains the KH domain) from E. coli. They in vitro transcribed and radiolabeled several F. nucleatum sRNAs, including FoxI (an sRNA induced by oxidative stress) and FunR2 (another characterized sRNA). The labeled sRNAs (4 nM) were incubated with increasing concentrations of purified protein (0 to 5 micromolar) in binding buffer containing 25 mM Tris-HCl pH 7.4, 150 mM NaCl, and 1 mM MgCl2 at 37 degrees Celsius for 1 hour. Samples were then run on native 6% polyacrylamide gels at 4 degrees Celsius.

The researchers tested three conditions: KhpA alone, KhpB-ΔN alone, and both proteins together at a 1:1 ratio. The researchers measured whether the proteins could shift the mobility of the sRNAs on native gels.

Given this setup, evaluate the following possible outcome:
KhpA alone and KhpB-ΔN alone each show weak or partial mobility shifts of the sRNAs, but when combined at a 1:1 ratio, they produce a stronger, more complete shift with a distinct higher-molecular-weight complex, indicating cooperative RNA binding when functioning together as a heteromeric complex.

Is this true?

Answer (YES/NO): NO